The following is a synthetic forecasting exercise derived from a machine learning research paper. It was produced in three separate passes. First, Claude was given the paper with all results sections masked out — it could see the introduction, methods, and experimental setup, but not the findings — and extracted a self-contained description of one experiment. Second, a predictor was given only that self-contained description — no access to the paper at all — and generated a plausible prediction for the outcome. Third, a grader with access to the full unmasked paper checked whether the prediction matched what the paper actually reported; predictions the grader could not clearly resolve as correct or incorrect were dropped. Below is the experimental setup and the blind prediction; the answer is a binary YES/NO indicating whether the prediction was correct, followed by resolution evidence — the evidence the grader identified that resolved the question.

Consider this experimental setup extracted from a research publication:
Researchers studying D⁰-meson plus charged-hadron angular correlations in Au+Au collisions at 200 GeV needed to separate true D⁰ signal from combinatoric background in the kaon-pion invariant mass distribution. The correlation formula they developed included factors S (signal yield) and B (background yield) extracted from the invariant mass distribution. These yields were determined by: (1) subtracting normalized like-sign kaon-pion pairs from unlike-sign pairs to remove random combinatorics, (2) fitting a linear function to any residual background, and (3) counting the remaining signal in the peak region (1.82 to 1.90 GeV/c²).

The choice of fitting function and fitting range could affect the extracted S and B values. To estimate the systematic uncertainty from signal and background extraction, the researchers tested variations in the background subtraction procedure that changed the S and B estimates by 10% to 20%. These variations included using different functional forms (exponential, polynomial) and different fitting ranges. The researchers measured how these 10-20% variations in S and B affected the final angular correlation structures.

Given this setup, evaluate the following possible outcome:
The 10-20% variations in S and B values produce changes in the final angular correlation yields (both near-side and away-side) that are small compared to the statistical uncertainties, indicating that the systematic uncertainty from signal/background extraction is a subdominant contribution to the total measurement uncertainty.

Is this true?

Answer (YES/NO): YES